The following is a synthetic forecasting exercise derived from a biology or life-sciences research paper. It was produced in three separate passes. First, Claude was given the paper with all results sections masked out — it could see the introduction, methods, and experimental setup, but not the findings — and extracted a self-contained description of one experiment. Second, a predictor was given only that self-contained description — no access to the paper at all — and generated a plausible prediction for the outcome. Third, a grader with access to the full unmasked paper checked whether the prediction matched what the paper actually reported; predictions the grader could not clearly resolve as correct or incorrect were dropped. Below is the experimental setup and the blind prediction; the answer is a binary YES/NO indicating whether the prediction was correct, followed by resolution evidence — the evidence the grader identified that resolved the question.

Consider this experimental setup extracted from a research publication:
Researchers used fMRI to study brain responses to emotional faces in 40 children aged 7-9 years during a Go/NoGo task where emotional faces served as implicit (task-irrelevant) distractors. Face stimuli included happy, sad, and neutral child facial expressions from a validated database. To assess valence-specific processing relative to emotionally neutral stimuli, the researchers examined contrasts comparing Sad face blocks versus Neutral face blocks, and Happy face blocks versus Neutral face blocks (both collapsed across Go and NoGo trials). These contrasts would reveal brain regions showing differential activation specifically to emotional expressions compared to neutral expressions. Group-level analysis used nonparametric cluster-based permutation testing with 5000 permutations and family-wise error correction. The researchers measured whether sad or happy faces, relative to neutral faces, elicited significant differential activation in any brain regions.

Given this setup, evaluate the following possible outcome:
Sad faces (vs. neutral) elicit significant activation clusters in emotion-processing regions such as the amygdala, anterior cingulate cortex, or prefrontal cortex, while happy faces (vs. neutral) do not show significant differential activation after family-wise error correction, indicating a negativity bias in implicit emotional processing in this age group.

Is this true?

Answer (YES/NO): NO